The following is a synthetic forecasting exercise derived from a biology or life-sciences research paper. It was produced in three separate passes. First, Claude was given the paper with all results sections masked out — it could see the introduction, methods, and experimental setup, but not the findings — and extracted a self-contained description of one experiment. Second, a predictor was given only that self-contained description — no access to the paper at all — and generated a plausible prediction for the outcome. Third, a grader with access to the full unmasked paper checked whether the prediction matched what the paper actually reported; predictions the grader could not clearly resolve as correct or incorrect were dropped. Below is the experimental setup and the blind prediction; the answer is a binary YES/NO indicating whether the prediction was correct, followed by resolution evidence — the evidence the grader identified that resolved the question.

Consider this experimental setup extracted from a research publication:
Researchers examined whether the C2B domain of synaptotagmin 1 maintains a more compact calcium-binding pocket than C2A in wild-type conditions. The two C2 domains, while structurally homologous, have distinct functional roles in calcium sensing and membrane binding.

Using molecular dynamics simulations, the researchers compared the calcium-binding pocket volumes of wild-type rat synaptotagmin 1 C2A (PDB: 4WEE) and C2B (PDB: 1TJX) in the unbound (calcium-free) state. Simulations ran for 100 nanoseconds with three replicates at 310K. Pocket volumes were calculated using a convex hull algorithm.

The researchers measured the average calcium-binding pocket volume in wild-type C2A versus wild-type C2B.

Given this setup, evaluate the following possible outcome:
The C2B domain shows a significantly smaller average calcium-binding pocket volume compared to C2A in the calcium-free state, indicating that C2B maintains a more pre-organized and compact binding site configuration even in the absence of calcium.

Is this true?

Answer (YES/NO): YES